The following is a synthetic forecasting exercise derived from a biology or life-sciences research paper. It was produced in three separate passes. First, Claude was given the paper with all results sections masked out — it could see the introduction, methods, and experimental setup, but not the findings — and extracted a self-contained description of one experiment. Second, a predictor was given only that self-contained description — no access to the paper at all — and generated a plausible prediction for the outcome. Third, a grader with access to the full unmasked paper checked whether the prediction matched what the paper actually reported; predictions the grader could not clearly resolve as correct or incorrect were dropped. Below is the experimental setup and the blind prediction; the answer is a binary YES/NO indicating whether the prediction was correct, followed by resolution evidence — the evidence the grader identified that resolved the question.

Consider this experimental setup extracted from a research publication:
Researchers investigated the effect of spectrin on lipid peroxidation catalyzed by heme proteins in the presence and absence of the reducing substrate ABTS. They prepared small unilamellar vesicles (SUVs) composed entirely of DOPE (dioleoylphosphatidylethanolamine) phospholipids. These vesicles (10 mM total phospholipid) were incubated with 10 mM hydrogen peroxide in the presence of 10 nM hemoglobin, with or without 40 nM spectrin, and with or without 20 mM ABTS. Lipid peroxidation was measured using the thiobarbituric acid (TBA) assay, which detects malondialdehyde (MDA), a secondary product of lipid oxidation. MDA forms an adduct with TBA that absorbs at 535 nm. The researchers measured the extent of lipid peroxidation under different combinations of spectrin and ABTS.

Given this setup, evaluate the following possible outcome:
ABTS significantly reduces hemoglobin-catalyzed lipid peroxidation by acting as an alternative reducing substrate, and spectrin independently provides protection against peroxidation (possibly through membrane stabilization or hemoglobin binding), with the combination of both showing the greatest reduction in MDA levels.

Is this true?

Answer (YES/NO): YES